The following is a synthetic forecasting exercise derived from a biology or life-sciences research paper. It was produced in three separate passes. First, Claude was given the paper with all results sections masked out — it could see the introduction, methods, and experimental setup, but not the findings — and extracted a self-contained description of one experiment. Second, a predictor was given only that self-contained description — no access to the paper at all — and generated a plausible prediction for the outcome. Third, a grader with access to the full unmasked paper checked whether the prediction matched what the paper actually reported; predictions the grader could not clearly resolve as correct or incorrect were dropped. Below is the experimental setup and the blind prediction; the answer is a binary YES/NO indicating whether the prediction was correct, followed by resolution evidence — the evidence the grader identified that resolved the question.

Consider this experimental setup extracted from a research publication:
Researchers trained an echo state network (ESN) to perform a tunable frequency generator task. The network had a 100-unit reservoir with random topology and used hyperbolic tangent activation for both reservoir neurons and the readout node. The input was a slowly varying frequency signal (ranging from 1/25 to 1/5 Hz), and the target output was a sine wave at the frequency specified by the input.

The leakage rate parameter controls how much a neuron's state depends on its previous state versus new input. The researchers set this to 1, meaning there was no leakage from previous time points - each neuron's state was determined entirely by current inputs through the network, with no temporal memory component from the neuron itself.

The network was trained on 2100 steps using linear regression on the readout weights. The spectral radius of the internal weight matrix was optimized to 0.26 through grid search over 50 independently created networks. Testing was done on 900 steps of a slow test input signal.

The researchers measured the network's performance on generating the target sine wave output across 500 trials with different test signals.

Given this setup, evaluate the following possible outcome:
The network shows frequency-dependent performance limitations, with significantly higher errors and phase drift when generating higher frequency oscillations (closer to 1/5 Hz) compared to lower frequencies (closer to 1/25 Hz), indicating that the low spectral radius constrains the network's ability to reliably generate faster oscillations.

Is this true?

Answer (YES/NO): NO